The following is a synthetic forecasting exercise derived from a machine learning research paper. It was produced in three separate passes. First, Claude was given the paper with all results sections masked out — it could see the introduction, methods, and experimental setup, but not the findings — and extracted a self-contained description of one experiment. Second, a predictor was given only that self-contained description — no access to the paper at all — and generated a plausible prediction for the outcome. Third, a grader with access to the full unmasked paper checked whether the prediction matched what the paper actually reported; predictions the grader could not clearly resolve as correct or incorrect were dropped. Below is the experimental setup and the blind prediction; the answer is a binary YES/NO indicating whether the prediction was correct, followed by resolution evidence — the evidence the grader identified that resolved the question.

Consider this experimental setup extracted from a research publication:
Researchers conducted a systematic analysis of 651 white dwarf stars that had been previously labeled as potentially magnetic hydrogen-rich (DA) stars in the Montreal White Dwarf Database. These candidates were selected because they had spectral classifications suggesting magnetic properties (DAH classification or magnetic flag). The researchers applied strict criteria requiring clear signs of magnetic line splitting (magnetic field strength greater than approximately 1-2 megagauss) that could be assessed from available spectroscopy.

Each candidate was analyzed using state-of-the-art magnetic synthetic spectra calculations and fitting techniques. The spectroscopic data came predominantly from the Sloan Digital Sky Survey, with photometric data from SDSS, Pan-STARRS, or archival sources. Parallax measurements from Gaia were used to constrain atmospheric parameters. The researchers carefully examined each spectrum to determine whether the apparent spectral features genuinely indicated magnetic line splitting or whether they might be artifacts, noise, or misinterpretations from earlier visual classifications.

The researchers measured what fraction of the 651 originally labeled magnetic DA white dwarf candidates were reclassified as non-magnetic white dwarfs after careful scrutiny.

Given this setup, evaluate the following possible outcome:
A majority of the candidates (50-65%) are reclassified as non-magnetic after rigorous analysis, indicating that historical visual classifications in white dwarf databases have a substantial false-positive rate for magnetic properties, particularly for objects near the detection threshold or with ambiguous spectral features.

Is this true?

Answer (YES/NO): YES